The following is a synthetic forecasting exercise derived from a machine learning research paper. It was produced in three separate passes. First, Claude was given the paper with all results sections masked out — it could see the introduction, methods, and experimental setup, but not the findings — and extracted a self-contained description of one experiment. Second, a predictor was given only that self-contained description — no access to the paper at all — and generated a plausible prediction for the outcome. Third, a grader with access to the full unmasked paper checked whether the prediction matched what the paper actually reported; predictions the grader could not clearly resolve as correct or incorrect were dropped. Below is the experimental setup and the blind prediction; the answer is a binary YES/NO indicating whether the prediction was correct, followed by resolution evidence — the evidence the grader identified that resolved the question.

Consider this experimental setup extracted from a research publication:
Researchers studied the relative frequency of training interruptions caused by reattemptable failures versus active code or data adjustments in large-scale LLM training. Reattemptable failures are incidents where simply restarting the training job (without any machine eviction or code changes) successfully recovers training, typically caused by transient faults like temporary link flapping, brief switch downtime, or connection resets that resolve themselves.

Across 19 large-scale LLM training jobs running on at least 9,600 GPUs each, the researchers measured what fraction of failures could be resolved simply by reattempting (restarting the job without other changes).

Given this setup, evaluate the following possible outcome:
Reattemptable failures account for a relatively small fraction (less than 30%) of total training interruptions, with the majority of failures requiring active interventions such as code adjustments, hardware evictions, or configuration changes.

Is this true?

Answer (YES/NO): YES